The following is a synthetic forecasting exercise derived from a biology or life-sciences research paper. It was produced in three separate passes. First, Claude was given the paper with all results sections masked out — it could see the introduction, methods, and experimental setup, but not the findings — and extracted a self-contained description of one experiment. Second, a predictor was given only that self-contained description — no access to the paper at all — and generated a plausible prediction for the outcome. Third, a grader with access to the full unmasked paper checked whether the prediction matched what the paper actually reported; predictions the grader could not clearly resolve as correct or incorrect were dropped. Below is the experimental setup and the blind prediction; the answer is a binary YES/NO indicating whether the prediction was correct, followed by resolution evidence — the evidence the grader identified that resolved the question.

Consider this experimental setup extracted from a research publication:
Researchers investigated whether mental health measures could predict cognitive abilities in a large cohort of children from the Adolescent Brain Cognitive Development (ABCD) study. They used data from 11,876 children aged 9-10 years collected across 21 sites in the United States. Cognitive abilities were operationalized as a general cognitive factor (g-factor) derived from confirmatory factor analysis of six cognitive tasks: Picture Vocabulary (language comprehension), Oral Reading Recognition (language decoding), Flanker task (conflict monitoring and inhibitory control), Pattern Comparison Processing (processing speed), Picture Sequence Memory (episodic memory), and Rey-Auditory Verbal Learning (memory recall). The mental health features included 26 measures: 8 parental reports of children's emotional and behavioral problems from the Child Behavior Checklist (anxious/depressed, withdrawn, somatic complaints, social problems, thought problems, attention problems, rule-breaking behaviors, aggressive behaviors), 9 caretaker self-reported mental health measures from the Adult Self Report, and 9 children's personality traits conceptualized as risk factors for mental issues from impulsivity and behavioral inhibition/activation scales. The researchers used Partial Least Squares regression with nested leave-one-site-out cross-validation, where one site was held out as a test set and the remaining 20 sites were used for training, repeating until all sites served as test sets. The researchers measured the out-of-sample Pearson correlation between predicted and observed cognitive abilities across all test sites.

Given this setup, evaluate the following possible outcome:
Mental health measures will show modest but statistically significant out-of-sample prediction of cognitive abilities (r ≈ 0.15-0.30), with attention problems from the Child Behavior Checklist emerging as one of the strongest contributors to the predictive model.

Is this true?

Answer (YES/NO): NO